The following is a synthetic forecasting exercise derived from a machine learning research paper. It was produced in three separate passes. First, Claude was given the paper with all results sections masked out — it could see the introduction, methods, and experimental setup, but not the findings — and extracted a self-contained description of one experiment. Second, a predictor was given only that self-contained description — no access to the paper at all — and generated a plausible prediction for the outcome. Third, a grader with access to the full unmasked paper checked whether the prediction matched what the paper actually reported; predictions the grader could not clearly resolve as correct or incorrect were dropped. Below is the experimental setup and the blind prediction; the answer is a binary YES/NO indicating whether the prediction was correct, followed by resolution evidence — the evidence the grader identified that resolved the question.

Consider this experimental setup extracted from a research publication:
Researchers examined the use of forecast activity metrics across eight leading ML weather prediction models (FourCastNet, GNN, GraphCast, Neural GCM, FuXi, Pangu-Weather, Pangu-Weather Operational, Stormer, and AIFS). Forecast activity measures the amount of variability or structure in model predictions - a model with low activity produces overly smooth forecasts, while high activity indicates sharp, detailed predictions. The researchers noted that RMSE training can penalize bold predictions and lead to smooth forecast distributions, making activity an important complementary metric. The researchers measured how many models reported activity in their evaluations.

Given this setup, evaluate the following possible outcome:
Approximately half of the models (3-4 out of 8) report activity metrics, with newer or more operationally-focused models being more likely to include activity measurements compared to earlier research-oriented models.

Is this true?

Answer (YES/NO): NO